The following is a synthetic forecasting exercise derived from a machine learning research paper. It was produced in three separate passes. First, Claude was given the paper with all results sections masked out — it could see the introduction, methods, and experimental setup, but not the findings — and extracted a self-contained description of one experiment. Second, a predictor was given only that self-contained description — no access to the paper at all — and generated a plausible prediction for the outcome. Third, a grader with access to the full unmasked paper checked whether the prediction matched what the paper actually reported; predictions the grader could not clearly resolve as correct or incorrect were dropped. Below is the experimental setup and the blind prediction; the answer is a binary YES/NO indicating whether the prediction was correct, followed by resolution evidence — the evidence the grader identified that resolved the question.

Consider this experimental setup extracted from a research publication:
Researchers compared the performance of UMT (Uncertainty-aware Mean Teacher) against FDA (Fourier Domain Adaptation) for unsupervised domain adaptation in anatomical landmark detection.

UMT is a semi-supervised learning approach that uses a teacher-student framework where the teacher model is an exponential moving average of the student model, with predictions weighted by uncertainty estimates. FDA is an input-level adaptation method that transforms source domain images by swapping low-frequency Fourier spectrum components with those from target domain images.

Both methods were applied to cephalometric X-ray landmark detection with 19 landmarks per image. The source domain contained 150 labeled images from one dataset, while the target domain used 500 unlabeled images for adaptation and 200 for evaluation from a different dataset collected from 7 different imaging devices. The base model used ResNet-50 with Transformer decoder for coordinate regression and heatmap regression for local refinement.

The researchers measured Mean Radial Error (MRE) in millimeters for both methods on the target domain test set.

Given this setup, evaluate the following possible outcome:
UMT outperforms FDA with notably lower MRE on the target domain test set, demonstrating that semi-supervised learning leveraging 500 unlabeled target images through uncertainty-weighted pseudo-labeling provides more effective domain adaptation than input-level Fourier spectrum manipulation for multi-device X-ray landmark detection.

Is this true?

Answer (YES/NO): YES